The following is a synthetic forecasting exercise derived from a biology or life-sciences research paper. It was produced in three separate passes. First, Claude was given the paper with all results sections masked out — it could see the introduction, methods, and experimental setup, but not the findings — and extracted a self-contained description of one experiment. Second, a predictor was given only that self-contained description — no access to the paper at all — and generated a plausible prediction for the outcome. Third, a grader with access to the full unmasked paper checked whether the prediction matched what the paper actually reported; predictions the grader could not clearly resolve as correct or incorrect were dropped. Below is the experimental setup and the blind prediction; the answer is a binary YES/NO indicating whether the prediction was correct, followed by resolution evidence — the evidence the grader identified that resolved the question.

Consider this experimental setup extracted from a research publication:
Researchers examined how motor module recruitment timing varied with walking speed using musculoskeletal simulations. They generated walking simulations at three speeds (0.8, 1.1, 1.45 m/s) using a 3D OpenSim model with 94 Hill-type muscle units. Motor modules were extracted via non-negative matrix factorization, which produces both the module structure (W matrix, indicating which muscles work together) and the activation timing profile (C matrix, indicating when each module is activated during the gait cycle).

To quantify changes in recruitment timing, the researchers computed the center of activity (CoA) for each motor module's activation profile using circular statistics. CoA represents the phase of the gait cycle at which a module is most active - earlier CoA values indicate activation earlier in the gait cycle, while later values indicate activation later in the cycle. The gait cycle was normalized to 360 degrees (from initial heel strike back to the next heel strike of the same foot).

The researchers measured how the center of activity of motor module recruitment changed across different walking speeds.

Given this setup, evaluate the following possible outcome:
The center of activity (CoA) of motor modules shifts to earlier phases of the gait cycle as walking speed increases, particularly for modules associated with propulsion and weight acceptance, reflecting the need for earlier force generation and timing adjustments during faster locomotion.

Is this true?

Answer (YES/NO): NO